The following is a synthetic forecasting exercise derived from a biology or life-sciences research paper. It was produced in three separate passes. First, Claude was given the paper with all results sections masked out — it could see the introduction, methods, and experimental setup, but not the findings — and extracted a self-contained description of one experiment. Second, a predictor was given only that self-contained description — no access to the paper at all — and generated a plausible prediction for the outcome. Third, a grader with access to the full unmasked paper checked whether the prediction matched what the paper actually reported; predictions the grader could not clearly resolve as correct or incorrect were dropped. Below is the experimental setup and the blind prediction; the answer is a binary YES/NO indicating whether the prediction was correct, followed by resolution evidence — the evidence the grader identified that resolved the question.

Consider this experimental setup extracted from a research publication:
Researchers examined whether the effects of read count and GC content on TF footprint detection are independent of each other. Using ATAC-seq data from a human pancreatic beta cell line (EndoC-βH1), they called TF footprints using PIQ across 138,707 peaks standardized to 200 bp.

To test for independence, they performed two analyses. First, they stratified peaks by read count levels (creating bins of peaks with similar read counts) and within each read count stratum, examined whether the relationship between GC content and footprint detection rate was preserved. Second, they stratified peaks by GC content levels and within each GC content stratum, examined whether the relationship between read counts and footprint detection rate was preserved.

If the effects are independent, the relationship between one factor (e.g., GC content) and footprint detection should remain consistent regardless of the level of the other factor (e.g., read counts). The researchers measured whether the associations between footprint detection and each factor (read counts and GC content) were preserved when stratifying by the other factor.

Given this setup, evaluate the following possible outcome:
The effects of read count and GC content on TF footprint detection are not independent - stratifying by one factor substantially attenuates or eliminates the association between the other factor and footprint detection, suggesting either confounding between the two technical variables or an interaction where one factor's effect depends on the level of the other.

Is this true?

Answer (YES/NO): NO